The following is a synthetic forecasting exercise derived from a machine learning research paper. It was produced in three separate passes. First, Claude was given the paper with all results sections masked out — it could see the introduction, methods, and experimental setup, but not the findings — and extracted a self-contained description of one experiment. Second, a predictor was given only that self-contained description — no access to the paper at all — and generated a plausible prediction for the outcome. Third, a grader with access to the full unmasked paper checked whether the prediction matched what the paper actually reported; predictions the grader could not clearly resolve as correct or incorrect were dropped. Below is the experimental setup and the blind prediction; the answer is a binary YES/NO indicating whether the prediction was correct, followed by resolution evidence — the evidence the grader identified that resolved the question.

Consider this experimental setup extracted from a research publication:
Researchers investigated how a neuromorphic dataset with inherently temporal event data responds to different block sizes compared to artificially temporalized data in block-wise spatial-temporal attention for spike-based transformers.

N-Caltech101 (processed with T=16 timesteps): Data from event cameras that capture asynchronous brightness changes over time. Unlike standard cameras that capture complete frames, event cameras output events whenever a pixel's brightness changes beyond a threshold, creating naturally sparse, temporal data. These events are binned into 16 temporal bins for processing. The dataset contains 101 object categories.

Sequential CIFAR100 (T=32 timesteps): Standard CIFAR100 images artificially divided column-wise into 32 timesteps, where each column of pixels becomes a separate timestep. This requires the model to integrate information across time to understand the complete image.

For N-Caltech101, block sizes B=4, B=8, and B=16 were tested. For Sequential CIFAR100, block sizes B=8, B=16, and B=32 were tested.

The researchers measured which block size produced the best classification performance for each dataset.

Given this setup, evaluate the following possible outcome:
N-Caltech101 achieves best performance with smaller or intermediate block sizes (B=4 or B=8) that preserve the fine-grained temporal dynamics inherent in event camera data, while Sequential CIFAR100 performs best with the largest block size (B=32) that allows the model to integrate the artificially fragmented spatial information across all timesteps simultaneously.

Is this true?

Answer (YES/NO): YES